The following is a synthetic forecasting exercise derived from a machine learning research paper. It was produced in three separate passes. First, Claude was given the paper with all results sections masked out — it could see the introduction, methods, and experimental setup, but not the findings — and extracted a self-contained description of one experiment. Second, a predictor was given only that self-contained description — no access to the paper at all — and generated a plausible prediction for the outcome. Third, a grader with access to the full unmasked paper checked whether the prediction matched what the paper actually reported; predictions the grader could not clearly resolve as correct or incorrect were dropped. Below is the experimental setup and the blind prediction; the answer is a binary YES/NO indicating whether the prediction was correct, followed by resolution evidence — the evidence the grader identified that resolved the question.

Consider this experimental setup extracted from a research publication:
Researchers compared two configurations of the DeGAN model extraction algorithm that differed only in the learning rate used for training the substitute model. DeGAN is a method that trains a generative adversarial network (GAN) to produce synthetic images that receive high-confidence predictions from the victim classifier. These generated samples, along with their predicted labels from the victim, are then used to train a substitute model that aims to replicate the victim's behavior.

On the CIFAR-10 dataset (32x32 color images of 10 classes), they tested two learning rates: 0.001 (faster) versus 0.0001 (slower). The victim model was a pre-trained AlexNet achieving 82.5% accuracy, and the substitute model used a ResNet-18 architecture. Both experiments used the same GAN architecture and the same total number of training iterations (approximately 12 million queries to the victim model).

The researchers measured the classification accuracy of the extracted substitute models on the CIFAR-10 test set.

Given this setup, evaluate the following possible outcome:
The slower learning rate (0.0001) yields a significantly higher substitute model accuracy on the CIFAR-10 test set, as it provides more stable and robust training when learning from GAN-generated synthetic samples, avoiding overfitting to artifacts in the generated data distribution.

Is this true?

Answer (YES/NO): NO